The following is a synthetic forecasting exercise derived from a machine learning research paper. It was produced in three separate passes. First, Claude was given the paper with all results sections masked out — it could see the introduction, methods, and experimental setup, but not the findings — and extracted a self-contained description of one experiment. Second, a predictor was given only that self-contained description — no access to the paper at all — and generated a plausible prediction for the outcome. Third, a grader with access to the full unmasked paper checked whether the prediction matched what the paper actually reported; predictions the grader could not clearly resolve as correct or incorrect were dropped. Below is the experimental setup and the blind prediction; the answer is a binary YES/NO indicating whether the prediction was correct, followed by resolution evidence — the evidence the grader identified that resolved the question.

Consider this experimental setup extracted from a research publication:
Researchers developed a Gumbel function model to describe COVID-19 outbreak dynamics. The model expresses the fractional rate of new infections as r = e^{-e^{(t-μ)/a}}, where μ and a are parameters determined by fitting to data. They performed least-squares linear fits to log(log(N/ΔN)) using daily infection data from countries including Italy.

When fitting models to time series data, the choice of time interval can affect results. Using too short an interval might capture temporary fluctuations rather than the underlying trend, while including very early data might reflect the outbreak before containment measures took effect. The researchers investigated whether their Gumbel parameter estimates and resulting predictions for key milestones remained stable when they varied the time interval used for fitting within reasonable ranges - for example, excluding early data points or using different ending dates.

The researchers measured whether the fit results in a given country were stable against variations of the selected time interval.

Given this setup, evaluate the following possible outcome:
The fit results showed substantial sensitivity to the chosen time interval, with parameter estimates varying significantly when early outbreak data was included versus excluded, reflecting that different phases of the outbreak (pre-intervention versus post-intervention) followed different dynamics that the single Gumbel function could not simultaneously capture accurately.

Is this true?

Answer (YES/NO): NO